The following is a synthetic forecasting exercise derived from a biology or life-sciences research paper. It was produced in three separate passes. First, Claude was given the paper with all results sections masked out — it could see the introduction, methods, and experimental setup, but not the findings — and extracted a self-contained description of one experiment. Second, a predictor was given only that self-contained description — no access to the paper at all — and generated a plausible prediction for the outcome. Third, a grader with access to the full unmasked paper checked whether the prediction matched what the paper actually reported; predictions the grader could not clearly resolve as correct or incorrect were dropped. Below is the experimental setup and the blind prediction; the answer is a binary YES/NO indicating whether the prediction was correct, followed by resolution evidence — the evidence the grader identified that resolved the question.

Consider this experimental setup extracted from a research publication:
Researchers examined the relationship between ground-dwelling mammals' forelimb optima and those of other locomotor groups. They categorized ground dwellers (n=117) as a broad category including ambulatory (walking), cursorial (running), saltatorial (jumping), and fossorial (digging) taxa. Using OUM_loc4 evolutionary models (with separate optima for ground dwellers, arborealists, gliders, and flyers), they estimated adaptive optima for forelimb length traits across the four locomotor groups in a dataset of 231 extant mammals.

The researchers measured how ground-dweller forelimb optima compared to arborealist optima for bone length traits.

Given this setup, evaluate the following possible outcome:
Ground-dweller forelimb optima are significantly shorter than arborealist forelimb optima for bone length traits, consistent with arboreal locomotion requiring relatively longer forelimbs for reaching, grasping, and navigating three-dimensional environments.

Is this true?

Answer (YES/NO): YES